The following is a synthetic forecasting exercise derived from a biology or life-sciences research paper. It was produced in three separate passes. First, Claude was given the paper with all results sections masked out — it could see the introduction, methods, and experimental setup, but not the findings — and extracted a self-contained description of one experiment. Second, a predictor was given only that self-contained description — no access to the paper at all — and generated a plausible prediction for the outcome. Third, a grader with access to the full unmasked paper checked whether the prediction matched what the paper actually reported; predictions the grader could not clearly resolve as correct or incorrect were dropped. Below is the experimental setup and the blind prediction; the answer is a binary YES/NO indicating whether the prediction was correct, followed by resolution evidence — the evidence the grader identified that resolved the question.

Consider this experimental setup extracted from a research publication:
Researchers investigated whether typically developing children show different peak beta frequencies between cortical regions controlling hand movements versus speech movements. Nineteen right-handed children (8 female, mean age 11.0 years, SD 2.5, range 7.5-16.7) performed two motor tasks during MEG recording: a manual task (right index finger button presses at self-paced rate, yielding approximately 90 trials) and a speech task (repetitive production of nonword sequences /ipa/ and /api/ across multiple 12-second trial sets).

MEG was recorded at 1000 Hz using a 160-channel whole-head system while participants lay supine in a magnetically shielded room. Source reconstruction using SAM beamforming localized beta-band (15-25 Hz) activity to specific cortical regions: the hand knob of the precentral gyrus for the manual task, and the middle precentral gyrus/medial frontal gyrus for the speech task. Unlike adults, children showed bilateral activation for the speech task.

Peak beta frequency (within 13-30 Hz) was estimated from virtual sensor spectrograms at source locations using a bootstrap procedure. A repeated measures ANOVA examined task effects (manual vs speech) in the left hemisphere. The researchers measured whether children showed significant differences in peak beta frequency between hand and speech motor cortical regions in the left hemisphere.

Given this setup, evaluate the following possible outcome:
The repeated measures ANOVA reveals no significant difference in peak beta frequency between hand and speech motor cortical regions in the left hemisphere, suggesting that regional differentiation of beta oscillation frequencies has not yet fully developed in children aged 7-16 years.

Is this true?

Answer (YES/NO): NO